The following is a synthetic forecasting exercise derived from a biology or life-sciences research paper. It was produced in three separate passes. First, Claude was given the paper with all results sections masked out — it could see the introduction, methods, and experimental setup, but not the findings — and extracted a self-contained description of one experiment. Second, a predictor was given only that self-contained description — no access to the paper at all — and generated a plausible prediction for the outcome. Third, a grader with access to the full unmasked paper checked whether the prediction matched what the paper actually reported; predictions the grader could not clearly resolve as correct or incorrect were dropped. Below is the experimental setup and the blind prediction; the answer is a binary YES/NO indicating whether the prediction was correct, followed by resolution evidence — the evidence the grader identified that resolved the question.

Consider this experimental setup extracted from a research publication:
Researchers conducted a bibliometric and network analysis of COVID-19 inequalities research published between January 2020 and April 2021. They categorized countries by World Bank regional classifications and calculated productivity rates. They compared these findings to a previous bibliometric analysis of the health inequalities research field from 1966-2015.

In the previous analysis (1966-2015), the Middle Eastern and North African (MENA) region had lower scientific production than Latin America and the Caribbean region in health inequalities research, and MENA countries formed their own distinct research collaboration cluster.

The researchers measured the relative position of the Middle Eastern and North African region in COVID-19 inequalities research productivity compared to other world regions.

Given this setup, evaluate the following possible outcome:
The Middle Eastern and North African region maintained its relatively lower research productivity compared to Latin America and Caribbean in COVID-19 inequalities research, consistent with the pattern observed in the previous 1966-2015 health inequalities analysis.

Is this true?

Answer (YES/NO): NO